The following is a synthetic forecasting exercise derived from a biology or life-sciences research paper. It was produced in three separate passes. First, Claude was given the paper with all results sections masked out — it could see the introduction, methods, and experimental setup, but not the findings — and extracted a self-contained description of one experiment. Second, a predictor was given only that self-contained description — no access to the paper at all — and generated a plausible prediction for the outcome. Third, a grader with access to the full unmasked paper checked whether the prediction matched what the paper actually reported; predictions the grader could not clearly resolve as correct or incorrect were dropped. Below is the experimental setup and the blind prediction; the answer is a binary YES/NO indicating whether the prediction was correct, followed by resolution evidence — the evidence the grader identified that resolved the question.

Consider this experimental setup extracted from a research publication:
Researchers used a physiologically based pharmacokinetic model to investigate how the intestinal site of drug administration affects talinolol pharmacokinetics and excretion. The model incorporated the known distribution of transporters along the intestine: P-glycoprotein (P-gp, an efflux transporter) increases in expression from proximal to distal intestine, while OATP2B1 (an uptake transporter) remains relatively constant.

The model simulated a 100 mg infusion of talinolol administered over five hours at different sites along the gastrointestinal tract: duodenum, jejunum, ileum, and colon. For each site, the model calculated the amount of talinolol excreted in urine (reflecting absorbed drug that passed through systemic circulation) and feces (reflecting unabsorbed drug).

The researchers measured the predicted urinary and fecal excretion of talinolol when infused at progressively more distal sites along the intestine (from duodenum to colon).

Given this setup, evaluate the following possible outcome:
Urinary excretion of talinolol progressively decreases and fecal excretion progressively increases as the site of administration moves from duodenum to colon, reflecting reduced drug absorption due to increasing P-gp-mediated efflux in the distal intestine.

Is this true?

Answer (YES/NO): YES